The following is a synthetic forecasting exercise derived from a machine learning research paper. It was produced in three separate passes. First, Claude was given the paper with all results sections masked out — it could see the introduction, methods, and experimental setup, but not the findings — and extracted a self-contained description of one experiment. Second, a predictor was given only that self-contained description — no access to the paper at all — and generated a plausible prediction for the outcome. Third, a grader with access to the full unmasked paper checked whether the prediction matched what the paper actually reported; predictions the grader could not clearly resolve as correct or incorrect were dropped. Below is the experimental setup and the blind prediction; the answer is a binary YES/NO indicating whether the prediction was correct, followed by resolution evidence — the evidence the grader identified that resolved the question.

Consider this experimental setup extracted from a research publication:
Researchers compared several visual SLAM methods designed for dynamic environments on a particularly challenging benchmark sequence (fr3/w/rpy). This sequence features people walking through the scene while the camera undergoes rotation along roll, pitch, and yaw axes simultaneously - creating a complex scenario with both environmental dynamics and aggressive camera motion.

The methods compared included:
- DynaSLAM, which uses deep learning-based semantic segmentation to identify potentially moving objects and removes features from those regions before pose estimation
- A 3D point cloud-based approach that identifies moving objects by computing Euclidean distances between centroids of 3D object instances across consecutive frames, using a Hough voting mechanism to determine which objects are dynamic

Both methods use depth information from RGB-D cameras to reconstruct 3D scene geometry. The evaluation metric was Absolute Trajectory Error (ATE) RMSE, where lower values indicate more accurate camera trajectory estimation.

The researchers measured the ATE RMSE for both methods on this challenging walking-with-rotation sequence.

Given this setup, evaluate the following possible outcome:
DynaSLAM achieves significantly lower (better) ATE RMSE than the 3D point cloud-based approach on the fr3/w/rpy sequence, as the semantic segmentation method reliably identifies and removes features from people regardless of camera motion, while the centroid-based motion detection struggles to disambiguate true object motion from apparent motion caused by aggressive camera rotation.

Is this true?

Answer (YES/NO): YES